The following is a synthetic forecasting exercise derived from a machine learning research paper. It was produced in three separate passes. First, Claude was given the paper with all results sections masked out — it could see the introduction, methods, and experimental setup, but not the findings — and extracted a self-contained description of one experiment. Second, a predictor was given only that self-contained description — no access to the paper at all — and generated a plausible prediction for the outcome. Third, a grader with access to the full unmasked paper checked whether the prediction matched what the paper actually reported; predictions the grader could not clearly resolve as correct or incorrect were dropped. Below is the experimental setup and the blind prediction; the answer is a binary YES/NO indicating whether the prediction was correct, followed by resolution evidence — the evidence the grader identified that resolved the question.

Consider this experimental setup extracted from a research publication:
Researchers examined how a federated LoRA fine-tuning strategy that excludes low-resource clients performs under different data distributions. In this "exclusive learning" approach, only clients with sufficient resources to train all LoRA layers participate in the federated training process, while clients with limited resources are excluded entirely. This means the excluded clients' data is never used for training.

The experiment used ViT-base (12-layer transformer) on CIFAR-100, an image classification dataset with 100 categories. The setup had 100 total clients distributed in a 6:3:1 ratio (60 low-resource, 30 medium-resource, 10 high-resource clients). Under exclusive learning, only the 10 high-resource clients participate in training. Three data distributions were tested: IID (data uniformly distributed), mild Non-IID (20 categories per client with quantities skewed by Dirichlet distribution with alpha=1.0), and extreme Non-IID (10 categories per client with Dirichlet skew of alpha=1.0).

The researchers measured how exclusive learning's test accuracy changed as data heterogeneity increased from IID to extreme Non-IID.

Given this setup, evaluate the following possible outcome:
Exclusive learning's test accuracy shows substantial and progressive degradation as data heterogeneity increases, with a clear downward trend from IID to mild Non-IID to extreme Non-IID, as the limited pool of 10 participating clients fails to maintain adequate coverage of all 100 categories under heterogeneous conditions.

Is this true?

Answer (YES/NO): NO